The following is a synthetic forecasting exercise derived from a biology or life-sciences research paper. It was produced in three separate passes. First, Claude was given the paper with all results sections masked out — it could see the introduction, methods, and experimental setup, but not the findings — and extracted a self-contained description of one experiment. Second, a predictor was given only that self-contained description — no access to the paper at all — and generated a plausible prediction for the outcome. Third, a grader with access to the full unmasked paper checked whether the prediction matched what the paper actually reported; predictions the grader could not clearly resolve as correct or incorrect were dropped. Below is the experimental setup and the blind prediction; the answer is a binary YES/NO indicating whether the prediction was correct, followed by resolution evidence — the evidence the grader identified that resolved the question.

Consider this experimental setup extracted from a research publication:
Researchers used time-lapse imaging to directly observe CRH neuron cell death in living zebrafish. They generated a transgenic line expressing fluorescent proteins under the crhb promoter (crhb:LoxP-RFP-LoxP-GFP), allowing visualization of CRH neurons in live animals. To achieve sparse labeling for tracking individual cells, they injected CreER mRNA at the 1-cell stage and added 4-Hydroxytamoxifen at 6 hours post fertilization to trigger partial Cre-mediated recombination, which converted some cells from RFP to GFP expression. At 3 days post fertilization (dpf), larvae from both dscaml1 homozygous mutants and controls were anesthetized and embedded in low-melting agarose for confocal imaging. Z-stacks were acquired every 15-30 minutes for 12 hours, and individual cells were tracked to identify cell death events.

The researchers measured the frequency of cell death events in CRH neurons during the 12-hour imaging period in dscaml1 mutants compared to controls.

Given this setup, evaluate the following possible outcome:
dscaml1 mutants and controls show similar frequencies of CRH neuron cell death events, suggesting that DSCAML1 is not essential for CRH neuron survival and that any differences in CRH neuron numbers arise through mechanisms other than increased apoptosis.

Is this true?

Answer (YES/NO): NO